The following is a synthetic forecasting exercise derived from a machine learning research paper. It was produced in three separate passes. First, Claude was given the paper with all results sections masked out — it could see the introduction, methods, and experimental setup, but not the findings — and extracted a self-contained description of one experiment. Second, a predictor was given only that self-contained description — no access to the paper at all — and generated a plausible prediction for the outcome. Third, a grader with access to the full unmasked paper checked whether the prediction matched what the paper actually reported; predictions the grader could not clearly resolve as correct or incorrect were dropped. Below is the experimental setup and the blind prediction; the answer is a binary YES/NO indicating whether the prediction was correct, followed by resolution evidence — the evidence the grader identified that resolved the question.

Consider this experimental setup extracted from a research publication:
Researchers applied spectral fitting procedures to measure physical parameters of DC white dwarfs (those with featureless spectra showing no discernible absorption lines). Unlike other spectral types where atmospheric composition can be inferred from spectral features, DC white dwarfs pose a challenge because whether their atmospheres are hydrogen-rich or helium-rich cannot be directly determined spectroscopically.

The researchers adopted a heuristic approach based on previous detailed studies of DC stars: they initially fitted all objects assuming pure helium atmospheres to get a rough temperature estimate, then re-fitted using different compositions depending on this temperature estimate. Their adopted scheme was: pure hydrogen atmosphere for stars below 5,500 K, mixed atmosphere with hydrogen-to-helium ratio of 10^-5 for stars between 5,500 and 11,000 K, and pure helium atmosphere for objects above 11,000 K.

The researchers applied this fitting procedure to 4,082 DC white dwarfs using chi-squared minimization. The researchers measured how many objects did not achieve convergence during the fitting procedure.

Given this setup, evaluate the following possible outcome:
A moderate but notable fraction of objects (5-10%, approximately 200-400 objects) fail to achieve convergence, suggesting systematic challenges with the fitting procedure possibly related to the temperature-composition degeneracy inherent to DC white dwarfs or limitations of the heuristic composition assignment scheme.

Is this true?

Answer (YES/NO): NO